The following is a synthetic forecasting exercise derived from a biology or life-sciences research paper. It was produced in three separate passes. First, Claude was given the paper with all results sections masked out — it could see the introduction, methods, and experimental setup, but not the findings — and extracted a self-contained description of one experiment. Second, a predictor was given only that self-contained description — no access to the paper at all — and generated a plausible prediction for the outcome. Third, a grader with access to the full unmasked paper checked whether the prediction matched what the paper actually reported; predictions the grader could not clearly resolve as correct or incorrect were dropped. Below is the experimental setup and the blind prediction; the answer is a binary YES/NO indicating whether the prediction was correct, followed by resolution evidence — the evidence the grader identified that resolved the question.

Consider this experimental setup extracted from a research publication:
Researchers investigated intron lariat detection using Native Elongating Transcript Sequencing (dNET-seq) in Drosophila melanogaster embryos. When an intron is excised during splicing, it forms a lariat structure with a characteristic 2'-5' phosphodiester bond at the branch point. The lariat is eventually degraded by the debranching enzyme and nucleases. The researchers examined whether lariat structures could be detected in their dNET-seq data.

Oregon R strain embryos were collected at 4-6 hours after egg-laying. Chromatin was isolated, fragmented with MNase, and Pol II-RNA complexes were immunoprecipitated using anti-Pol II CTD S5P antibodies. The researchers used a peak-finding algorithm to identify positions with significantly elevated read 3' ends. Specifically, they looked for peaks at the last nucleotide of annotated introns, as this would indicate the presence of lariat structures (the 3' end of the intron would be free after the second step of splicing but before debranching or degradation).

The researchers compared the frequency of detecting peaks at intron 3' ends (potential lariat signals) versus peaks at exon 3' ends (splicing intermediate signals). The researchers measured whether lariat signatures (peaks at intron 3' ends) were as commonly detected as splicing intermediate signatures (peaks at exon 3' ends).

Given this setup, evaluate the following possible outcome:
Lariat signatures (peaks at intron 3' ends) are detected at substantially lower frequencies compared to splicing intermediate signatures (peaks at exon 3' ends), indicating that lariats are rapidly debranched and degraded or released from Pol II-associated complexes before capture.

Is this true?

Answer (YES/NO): YES